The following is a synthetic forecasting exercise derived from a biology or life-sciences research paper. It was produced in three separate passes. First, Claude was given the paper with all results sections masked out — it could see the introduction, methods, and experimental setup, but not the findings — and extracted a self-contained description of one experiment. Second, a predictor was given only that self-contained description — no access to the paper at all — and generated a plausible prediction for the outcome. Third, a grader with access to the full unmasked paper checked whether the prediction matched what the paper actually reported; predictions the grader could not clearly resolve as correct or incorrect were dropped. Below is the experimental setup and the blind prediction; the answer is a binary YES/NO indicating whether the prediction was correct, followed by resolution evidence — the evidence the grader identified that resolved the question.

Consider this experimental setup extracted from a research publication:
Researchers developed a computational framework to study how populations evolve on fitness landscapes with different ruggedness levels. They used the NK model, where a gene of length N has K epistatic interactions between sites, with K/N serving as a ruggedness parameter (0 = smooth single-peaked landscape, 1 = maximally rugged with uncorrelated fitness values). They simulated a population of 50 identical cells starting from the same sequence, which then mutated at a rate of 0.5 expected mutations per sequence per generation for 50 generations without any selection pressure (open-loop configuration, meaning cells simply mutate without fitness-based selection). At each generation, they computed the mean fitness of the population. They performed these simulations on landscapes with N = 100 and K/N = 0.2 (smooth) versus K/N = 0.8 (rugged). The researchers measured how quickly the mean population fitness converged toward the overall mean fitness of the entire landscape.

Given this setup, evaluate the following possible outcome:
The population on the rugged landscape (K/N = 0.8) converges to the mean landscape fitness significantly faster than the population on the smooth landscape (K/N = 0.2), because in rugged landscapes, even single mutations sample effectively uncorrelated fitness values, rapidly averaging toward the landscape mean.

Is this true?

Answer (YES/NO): YES